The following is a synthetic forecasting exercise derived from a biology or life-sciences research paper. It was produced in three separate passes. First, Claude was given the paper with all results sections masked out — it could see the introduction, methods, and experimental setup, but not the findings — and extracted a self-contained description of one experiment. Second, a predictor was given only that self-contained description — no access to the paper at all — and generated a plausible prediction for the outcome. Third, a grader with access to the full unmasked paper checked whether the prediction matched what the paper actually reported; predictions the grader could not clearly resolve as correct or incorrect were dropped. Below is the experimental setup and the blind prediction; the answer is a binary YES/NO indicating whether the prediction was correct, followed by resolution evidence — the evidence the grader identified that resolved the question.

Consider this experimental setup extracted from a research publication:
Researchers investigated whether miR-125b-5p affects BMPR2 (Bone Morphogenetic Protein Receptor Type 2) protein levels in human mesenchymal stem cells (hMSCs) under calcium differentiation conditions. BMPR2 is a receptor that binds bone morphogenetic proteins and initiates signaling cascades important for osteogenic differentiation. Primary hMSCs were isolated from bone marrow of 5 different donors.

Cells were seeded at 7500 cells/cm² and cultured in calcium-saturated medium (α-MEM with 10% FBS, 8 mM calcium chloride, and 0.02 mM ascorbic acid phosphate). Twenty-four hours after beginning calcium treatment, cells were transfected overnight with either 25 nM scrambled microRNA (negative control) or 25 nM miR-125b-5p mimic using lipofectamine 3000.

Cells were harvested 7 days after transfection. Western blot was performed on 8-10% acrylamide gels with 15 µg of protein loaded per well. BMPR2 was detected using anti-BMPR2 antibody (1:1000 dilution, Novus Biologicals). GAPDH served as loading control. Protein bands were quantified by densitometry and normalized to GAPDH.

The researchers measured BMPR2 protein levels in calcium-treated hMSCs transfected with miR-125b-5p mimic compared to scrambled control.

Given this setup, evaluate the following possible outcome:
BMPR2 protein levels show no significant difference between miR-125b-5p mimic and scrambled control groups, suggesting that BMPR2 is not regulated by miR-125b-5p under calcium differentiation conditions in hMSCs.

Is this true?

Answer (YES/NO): NO